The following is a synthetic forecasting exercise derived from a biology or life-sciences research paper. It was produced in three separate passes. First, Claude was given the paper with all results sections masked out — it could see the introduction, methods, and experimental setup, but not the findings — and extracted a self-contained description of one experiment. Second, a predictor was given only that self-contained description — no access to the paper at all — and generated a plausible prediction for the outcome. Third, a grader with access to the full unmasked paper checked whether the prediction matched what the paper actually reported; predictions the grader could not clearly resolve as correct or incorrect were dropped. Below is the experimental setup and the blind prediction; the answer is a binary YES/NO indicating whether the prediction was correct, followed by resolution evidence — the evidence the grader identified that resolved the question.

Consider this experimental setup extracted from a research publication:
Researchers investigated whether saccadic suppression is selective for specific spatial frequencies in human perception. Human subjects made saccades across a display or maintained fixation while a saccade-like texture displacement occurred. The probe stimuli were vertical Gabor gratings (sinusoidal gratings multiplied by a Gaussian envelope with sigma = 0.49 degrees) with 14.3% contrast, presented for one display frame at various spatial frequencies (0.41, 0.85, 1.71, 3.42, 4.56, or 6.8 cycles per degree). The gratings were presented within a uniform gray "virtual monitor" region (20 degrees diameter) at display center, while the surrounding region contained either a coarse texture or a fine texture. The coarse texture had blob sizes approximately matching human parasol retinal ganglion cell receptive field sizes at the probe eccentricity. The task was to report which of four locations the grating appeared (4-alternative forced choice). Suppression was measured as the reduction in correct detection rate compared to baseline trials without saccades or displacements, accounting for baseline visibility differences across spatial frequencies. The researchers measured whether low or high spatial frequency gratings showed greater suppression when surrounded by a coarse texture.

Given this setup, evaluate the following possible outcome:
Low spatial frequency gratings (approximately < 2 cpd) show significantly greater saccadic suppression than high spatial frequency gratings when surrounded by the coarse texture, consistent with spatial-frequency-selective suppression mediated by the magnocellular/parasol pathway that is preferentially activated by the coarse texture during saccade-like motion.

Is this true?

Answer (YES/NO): YES